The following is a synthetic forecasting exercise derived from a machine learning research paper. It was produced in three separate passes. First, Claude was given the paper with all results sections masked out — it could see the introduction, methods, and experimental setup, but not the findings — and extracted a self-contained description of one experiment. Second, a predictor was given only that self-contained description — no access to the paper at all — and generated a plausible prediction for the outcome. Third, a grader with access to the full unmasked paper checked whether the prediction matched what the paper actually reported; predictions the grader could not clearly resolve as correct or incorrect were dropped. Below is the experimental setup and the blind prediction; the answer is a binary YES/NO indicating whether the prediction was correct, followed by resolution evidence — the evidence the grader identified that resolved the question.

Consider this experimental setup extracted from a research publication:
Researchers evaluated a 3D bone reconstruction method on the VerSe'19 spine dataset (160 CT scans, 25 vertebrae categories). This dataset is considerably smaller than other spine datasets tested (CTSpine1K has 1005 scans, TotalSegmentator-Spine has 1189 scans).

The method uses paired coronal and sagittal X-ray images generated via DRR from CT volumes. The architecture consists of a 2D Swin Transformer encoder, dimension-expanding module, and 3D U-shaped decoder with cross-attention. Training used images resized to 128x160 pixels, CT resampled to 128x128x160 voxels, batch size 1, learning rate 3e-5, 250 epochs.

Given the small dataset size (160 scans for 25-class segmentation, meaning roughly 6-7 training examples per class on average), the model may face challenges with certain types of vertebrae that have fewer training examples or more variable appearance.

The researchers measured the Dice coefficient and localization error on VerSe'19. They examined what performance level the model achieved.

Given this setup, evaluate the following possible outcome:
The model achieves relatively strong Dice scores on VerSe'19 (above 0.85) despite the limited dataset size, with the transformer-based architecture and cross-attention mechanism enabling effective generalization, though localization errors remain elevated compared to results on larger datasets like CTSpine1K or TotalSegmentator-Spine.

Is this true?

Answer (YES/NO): NO